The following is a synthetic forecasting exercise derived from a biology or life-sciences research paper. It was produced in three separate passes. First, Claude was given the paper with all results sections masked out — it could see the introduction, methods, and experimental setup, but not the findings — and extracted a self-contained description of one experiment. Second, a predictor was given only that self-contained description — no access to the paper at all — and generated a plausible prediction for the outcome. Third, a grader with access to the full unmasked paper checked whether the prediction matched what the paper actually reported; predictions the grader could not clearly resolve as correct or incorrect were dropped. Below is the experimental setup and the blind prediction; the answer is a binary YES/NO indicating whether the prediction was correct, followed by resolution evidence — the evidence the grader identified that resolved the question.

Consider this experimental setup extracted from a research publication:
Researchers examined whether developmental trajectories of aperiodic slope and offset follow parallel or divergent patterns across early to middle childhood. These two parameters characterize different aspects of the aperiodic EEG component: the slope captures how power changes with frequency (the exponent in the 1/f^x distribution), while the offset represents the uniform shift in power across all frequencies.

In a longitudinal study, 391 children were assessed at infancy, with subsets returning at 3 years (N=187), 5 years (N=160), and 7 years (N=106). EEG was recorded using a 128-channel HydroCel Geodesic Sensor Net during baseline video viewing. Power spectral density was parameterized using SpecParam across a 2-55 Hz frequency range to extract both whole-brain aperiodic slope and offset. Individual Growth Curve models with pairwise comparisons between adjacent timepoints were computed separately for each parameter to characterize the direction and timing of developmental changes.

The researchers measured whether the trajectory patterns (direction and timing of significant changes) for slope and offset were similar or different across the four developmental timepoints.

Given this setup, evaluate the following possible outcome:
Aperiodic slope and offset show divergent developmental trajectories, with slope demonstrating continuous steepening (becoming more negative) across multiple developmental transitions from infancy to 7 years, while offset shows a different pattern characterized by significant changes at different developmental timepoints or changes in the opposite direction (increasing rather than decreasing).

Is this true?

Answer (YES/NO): NO